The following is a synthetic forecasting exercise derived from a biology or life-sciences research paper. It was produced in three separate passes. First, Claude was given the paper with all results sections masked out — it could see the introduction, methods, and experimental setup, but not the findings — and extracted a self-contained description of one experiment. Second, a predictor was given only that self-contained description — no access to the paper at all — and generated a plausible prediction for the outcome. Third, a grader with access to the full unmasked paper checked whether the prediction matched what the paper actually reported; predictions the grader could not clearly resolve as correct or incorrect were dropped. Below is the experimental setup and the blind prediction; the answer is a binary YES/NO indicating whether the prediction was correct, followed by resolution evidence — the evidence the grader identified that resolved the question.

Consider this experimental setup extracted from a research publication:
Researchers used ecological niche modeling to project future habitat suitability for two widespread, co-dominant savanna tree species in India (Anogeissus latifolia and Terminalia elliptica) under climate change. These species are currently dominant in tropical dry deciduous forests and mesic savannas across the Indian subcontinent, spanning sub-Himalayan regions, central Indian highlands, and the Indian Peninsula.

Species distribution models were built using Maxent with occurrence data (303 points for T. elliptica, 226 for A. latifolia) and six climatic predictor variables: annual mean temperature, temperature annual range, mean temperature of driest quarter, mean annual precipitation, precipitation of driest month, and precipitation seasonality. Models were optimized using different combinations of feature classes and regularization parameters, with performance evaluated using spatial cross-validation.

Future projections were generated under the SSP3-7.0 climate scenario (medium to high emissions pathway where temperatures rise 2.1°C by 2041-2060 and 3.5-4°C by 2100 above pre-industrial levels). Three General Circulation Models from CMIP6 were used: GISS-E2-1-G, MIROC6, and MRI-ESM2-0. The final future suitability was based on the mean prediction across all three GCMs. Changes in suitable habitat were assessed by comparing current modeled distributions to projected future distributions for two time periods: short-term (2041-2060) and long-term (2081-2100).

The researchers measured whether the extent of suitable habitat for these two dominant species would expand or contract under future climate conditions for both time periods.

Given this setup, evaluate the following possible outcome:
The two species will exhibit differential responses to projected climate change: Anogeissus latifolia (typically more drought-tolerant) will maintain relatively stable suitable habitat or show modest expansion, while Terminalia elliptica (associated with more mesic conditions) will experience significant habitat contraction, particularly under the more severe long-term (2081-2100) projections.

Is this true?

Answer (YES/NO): NO